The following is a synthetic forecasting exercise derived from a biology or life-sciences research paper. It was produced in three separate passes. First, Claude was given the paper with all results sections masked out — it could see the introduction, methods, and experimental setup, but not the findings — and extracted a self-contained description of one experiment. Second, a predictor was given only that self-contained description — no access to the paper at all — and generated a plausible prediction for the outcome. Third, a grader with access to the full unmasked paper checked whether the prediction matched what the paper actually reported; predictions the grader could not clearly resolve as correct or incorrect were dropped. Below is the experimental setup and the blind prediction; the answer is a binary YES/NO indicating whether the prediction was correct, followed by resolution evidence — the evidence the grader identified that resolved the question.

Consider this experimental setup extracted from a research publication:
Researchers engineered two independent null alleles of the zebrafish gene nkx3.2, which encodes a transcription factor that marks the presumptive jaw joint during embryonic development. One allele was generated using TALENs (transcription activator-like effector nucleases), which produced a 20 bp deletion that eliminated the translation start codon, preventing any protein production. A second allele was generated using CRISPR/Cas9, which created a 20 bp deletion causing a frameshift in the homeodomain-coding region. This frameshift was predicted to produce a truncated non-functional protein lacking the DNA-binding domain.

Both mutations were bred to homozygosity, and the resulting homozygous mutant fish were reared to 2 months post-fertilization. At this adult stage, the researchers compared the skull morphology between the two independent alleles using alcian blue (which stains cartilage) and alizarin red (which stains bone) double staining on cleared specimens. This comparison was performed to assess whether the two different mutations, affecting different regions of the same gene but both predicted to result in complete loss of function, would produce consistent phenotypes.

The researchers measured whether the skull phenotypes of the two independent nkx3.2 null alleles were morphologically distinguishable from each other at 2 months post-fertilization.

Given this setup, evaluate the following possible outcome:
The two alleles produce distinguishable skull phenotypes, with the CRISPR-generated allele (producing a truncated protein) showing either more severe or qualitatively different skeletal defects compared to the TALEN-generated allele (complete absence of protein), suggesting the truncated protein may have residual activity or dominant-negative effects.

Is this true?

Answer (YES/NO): NO